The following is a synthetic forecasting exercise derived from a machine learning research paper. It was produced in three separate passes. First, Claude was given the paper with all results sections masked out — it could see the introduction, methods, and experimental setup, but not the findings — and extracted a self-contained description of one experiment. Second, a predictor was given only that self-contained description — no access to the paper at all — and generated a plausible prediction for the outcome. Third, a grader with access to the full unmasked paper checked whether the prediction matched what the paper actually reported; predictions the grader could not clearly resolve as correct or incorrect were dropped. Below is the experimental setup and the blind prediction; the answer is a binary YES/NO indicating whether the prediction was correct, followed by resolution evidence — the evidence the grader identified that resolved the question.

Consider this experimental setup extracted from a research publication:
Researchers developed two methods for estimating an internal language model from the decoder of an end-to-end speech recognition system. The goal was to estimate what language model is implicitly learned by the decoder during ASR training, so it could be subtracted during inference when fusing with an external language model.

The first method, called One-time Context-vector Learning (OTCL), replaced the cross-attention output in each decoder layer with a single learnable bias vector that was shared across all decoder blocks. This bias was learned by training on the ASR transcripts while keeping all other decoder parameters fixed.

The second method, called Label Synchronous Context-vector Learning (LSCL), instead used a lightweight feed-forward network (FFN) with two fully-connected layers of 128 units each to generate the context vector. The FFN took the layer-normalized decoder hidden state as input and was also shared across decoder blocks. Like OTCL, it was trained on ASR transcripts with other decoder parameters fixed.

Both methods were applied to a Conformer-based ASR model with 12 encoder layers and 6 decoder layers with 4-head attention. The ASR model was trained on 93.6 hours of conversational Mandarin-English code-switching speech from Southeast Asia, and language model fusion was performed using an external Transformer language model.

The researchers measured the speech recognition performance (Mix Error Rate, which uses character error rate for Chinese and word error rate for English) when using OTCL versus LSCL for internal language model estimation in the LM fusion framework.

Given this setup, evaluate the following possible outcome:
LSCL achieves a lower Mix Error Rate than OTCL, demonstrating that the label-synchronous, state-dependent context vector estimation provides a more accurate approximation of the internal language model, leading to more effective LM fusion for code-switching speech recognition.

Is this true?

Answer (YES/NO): YES